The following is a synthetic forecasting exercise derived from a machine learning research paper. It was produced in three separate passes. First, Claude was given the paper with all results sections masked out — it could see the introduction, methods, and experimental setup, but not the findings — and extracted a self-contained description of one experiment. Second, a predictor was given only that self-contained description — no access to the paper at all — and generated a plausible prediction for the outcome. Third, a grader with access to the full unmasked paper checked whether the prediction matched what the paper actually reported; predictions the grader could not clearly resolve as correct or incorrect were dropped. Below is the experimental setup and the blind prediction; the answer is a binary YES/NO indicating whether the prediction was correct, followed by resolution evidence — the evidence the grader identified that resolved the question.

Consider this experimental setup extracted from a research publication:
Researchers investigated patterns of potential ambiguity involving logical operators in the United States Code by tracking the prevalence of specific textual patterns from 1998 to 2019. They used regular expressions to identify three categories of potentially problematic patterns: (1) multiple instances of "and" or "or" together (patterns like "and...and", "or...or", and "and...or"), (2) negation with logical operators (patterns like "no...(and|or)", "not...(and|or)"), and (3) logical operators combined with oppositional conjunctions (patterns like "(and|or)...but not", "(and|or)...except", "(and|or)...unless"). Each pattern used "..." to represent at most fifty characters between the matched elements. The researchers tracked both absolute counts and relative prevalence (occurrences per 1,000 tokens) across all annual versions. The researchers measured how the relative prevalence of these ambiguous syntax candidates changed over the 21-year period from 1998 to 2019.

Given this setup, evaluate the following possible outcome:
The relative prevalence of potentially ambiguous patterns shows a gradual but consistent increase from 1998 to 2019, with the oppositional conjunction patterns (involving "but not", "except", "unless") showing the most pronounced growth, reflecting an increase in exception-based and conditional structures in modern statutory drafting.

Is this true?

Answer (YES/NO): NO